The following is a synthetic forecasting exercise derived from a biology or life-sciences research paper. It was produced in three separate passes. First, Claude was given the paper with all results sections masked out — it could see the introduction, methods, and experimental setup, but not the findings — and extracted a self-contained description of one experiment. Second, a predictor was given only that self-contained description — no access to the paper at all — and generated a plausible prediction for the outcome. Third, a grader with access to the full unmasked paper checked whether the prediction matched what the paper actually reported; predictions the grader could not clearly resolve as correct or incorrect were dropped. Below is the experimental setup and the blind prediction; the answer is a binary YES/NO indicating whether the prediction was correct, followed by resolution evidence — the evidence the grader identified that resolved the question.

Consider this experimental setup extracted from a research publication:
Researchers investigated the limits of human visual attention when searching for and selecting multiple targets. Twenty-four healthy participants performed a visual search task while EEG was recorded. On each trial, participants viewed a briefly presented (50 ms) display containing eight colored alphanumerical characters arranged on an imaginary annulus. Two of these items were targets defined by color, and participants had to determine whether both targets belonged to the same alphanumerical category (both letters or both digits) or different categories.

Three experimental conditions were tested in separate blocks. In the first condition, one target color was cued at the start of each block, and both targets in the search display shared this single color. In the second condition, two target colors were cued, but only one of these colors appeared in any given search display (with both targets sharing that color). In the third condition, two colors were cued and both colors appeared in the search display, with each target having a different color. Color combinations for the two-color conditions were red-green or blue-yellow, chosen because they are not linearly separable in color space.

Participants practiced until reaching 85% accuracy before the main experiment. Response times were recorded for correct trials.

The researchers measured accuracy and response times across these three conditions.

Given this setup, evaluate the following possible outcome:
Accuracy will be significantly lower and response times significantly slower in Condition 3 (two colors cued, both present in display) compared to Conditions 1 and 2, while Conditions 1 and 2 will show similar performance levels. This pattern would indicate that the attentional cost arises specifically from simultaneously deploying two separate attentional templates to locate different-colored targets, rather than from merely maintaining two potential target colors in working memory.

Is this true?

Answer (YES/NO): NO